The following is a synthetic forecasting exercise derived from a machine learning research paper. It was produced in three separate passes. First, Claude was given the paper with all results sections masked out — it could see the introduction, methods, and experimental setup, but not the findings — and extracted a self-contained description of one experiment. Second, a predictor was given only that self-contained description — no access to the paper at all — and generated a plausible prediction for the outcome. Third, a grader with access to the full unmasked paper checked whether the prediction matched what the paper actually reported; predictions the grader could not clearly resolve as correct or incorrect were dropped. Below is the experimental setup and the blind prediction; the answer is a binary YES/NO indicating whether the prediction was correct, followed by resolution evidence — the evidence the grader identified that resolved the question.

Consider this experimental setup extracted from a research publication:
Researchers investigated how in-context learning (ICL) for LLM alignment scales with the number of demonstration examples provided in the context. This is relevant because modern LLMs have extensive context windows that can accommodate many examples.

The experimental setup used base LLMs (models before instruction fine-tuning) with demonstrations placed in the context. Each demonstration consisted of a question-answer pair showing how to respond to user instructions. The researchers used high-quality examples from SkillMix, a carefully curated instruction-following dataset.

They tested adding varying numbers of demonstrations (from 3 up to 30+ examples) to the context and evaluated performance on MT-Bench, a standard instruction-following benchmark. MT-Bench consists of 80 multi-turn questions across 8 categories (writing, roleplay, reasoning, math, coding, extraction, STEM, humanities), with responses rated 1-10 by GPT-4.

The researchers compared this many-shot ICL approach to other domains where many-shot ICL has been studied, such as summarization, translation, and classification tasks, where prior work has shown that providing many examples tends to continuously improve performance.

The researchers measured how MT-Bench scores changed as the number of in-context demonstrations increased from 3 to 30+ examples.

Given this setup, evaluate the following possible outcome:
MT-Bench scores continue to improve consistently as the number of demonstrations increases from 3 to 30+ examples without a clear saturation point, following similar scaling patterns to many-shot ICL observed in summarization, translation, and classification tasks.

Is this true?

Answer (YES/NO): NO